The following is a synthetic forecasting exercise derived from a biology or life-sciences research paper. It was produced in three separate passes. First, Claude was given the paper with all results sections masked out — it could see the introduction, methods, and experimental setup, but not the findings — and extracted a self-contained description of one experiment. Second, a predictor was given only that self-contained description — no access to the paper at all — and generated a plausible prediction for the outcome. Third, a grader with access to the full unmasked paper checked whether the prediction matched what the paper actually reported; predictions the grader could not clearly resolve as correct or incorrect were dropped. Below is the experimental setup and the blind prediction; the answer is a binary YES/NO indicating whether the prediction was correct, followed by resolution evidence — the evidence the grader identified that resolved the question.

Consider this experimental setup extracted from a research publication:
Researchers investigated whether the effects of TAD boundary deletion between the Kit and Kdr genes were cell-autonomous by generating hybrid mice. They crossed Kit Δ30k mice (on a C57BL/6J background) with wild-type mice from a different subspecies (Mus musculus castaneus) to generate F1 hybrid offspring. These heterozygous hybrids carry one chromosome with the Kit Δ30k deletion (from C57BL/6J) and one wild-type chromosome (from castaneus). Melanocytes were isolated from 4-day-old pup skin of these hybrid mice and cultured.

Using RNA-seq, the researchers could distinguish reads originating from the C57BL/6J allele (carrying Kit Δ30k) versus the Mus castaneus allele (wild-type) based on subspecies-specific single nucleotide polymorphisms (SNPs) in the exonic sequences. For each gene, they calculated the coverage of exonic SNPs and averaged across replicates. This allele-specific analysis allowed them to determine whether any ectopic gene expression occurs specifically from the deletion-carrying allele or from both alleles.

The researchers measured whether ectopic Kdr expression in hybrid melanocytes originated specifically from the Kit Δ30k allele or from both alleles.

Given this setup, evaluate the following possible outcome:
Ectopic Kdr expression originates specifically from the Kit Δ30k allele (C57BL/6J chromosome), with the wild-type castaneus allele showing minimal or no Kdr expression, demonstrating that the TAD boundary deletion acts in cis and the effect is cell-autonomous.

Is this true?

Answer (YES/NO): YES